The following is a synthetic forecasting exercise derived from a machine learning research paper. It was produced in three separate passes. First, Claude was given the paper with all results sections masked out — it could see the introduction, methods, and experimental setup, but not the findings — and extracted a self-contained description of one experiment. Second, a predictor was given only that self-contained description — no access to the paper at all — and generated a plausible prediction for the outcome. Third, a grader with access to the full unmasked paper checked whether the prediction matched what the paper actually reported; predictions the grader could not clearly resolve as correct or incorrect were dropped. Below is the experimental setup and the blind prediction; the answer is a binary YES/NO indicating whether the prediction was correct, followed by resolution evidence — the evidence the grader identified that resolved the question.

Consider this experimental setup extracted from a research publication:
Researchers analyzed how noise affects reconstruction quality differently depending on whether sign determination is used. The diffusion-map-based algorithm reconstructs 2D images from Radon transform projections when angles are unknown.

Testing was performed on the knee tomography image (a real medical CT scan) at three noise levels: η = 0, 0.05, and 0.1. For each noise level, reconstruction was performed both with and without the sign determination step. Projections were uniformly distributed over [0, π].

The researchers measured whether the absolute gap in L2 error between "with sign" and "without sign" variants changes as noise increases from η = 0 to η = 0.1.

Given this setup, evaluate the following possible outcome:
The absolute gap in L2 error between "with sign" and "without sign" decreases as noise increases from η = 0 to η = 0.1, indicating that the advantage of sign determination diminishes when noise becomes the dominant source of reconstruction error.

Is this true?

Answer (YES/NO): YES